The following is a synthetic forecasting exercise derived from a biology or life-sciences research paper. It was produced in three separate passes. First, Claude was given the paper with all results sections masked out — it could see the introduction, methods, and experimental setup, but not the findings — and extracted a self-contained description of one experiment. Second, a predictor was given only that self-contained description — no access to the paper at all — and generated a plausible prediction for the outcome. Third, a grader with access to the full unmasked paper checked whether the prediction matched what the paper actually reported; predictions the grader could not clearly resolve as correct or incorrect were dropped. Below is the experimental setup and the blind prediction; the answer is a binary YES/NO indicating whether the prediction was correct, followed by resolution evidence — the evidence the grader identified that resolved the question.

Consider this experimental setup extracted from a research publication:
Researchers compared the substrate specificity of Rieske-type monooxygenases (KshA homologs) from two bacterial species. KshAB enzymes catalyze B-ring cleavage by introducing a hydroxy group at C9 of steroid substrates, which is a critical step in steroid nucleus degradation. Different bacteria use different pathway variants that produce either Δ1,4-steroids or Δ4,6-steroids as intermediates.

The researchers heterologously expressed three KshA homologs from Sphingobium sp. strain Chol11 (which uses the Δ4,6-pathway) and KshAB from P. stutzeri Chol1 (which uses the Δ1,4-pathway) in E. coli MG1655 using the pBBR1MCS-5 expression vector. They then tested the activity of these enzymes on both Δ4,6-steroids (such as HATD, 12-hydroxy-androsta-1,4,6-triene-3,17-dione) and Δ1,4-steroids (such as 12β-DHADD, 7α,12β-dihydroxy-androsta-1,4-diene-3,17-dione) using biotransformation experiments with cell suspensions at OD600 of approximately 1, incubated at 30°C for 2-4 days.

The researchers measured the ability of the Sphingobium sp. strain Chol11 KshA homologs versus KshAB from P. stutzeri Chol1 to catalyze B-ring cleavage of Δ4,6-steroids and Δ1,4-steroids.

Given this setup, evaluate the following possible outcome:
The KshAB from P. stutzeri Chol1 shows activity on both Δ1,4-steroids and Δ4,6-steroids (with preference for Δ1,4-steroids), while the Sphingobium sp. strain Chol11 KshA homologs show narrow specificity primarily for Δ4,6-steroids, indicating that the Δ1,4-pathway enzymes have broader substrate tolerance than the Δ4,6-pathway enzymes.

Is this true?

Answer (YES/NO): YES